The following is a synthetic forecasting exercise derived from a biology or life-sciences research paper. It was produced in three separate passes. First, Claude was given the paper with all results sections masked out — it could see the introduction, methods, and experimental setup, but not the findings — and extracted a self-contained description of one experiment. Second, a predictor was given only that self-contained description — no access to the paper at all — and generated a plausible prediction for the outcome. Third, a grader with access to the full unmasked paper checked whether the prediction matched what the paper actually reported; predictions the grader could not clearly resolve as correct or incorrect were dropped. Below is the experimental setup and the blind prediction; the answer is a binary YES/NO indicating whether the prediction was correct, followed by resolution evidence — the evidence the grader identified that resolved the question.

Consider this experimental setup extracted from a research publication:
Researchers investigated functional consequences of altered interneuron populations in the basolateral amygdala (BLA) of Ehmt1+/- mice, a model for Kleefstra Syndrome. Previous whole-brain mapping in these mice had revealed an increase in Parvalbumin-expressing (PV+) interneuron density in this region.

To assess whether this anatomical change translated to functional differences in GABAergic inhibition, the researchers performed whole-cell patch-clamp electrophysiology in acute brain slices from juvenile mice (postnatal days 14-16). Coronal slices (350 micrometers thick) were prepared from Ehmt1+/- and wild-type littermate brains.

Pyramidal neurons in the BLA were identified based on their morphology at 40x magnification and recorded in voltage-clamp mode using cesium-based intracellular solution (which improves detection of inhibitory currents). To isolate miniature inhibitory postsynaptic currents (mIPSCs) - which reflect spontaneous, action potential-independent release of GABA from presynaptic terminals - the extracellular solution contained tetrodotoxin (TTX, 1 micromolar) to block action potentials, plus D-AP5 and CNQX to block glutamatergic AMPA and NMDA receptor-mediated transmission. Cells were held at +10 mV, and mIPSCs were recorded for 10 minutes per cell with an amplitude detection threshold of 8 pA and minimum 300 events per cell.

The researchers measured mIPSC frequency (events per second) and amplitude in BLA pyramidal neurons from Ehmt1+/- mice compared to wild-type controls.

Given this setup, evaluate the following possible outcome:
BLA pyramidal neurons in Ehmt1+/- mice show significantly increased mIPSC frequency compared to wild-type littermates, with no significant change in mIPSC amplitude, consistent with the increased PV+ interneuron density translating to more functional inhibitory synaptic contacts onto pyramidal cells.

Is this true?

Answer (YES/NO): NO